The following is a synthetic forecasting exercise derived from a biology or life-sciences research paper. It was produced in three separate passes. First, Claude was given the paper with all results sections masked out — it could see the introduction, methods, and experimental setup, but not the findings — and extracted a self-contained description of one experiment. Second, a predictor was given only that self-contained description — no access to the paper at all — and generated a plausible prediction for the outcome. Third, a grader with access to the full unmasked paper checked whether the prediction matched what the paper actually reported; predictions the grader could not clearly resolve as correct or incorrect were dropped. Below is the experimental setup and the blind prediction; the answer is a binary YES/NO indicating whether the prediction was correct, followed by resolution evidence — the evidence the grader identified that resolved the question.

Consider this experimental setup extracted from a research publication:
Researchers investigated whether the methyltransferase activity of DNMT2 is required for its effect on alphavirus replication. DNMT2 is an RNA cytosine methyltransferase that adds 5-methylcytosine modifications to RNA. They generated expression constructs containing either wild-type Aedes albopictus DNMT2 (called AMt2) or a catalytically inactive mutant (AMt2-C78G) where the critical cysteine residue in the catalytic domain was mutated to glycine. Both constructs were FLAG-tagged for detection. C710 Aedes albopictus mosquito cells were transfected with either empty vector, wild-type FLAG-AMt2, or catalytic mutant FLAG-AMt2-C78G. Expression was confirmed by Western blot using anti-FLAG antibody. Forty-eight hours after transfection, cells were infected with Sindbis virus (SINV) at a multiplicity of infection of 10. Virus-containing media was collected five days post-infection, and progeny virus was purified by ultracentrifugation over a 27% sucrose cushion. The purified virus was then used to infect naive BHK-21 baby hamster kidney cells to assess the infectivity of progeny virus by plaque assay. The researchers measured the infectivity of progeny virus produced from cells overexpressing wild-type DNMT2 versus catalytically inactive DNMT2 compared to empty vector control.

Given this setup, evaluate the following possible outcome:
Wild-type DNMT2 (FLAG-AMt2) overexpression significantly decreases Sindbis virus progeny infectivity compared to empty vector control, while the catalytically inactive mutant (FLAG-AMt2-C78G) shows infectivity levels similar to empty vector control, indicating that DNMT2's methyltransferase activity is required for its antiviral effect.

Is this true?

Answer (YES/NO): NO